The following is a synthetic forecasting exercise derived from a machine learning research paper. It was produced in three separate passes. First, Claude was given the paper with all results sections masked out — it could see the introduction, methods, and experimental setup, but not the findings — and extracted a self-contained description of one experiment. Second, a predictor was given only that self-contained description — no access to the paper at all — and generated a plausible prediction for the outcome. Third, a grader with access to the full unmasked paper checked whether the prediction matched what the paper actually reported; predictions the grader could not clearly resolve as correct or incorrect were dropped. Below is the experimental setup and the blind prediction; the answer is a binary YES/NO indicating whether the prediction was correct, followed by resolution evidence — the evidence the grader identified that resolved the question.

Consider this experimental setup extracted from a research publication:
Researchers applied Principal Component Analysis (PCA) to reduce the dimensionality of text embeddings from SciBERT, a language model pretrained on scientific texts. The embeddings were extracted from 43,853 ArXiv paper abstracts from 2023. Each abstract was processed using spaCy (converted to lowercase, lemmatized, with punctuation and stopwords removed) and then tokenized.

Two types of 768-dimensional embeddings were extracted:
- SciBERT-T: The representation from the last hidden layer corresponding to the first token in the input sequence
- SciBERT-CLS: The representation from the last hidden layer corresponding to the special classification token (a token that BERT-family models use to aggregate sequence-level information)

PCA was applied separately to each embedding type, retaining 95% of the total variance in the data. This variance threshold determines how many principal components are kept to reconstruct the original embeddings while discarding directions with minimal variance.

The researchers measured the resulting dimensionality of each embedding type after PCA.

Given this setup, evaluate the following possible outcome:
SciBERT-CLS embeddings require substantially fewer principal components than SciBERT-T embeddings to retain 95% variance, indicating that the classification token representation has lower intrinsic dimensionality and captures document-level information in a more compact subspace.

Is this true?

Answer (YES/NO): YES